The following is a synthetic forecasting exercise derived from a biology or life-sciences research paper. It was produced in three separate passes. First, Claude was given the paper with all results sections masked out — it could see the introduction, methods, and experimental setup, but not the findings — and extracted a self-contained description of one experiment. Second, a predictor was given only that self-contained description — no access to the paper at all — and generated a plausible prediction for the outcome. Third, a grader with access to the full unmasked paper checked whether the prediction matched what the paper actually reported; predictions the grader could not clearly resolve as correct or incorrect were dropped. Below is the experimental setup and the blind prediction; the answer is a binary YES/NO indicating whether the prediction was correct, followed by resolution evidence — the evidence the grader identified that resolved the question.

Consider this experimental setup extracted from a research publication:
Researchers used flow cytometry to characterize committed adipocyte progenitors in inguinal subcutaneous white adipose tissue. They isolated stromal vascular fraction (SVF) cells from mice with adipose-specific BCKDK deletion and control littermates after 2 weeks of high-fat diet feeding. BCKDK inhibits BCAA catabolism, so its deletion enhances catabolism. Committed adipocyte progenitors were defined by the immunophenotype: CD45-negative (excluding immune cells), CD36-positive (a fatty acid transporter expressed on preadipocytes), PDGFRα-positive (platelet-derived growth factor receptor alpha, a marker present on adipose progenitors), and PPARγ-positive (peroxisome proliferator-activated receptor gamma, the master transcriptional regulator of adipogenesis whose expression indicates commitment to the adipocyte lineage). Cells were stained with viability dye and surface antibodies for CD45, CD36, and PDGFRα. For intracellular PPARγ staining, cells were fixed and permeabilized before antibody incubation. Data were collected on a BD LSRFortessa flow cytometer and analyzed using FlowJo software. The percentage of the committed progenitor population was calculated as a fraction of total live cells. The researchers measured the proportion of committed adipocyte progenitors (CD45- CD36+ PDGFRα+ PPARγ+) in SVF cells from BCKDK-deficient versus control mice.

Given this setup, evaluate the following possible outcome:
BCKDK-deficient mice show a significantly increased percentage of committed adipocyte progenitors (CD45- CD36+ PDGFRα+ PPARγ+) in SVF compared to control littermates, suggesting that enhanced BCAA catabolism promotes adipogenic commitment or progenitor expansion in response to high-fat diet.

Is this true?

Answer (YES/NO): NO